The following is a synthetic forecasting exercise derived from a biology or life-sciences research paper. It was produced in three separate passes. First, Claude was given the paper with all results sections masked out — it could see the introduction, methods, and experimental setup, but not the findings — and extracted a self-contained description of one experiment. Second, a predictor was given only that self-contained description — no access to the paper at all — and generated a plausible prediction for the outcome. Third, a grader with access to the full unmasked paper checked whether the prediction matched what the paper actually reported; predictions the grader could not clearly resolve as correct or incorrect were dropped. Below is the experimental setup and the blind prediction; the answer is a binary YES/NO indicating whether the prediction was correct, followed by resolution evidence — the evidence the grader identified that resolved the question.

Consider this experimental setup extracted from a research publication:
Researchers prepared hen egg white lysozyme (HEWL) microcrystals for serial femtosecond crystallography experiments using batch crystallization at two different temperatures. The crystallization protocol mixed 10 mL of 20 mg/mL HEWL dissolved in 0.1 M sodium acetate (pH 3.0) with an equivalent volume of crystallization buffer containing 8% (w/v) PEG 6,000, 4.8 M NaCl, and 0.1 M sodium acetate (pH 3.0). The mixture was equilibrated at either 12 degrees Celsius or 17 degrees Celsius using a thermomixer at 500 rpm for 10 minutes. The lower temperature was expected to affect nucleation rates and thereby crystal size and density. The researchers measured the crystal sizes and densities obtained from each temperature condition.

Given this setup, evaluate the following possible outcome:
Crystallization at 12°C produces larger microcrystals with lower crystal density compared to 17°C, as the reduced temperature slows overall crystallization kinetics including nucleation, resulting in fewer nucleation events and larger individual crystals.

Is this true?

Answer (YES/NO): NO